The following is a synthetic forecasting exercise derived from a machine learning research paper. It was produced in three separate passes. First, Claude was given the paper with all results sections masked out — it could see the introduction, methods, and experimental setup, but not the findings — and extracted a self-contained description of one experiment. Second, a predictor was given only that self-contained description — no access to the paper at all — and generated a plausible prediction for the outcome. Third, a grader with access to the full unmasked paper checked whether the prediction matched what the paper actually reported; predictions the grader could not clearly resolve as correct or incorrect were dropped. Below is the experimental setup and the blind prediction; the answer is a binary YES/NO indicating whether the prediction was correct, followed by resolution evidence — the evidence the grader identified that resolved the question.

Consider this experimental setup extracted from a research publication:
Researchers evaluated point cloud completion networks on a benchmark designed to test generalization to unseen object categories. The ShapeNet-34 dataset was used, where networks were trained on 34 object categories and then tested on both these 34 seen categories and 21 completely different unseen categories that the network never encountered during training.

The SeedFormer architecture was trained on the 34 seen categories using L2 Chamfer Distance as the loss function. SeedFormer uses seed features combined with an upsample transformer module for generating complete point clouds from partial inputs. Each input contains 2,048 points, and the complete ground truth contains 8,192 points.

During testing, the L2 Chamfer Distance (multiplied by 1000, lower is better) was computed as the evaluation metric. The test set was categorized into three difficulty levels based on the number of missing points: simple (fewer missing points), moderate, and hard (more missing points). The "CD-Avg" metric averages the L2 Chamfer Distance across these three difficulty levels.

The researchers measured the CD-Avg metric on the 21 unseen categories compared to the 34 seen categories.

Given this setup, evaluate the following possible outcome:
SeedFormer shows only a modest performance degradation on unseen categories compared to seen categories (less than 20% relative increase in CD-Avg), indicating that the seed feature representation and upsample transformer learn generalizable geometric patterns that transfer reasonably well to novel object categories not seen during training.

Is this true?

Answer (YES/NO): NO